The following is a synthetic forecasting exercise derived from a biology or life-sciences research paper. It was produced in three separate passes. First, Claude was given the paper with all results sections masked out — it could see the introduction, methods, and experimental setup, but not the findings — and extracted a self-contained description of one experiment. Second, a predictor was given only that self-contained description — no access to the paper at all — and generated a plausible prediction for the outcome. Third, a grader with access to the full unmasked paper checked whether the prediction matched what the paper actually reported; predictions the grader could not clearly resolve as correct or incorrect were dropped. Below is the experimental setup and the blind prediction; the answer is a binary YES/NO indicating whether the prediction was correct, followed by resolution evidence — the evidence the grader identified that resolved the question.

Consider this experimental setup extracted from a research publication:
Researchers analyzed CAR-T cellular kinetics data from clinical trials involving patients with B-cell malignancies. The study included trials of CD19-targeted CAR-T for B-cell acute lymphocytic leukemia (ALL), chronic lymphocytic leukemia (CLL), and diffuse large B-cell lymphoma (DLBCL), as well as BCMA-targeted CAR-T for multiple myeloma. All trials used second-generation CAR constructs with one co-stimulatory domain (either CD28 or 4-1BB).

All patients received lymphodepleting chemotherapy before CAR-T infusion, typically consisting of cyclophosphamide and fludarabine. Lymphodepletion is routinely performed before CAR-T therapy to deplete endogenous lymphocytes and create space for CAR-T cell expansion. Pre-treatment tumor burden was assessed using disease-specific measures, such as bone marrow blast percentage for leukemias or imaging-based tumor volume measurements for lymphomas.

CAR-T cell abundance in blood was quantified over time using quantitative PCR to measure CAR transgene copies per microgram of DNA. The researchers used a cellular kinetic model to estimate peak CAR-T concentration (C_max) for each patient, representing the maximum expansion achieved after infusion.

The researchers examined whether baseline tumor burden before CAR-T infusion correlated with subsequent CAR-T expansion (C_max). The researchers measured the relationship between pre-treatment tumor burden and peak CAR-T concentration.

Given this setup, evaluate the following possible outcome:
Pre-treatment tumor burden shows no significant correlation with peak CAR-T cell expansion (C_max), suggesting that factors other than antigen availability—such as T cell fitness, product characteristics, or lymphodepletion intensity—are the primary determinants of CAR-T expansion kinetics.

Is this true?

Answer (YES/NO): YES